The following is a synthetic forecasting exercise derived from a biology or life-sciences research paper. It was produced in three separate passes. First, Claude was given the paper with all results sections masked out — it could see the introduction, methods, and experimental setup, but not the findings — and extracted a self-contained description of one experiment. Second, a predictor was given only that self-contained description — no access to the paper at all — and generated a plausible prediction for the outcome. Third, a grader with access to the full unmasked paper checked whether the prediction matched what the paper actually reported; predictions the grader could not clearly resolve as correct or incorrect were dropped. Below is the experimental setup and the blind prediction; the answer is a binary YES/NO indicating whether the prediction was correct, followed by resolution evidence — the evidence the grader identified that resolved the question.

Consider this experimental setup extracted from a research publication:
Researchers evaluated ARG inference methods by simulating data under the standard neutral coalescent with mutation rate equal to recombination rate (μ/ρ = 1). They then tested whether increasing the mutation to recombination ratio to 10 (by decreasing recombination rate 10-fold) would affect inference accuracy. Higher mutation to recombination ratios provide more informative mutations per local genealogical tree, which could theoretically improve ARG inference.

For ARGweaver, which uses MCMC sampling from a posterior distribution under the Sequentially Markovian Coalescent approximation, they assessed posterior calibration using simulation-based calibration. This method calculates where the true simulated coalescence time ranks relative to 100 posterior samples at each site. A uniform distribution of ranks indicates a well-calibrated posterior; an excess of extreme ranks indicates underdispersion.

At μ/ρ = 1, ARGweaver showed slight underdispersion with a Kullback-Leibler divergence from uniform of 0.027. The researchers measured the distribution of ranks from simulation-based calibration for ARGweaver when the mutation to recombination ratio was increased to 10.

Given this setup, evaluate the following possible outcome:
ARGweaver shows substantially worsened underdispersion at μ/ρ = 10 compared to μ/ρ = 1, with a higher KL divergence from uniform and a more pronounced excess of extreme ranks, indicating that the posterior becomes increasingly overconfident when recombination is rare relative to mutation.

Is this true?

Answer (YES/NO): YES